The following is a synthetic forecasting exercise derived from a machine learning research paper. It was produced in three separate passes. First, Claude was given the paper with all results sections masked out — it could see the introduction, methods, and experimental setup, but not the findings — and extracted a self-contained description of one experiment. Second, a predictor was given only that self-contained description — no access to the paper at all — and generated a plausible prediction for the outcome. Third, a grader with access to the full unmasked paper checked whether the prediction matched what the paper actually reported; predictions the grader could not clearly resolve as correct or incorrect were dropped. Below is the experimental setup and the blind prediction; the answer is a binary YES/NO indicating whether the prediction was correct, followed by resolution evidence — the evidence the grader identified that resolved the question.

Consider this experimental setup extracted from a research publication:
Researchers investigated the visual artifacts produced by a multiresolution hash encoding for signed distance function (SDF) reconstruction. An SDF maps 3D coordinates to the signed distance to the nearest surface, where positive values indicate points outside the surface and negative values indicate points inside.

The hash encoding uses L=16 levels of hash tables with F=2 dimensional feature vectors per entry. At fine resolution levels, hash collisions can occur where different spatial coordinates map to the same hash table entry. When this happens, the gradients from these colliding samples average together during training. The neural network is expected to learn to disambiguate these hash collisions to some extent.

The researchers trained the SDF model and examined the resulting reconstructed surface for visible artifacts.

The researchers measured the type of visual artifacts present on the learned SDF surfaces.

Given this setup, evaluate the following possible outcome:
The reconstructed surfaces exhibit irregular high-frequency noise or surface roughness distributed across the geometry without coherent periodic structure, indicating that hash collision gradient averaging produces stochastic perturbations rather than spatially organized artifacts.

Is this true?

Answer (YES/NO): YES